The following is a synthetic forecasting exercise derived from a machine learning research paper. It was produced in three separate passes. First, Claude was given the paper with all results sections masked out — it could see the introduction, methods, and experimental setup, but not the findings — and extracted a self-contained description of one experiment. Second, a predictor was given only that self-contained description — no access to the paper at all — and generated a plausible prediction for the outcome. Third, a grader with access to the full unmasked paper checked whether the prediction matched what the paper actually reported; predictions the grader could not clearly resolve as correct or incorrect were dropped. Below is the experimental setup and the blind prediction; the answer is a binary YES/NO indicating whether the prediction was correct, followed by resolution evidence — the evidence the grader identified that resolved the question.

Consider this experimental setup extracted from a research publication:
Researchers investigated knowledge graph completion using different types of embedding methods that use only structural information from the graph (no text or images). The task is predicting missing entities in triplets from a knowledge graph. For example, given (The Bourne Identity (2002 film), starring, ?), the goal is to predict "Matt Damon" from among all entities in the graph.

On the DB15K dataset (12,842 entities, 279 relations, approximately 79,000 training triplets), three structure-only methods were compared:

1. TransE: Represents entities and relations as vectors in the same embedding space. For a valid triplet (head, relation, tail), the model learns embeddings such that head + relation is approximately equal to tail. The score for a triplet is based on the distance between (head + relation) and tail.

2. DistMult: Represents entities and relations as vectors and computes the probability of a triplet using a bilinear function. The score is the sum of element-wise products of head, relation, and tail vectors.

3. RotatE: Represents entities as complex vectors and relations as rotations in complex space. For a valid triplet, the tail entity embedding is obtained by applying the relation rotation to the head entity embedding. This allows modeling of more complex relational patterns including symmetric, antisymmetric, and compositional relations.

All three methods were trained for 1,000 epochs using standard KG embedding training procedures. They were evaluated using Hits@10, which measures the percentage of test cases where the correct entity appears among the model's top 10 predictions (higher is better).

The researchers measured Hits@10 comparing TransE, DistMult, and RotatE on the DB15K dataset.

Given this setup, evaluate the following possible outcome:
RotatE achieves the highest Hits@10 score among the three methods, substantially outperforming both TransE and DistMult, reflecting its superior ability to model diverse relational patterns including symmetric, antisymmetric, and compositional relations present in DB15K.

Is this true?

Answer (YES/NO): NO